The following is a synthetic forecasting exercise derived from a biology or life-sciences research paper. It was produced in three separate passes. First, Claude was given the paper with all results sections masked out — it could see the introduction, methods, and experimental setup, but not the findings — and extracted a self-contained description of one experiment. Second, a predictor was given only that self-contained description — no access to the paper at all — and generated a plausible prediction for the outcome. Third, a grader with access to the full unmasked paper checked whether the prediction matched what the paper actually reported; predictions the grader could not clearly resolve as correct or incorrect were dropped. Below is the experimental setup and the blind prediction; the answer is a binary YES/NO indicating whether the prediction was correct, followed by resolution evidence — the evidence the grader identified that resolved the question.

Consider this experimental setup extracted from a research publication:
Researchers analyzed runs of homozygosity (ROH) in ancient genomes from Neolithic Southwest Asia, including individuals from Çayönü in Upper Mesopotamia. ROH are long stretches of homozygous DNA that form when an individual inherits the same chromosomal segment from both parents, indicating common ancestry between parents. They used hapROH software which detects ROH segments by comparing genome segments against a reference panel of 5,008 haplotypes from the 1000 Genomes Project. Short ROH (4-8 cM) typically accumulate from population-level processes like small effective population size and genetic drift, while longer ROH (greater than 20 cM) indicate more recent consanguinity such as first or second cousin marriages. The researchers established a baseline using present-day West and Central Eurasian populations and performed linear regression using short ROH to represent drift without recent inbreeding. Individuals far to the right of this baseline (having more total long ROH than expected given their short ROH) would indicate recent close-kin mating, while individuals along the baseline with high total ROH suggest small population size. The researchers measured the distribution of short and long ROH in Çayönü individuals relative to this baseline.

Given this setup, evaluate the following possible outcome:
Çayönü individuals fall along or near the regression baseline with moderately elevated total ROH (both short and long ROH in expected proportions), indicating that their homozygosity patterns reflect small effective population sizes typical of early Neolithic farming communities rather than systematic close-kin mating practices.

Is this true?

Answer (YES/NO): NO